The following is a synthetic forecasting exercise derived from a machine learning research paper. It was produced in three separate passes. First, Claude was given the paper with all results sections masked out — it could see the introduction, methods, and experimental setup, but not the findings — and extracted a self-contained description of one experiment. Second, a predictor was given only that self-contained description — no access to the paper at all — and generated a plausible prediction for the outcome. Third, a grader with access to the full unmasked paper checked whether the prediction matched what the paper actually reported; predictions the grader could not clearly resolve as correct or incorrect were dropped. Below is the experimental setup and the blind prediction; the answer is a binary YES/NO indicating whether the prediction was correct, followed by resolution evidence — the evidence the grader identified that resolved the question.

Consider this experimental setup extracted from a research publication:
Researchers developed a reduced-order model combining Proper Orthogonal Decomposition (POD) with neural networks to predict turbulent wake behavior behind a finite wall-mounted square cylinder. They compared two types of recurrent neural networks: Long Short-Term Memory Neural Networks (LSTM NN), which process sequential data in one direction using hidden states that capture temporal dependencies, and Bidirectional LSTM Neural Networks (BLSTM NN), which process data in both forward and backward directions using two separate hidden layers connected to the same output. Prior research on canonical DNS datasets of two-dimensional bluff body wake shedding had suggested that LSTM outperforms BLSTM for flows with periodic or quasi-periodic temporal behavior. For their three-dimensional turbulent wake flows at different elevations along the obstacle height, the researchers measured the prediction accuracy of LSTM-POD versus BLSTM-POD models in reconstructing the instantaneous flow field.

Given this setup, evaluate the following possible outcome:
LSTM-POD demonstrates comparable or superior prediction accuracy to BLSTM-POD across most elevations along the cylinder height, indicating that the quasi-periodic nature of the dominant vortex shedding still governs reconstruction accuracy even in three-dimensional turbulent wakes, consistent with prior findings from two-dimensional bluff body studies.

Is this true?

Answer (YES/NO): NO